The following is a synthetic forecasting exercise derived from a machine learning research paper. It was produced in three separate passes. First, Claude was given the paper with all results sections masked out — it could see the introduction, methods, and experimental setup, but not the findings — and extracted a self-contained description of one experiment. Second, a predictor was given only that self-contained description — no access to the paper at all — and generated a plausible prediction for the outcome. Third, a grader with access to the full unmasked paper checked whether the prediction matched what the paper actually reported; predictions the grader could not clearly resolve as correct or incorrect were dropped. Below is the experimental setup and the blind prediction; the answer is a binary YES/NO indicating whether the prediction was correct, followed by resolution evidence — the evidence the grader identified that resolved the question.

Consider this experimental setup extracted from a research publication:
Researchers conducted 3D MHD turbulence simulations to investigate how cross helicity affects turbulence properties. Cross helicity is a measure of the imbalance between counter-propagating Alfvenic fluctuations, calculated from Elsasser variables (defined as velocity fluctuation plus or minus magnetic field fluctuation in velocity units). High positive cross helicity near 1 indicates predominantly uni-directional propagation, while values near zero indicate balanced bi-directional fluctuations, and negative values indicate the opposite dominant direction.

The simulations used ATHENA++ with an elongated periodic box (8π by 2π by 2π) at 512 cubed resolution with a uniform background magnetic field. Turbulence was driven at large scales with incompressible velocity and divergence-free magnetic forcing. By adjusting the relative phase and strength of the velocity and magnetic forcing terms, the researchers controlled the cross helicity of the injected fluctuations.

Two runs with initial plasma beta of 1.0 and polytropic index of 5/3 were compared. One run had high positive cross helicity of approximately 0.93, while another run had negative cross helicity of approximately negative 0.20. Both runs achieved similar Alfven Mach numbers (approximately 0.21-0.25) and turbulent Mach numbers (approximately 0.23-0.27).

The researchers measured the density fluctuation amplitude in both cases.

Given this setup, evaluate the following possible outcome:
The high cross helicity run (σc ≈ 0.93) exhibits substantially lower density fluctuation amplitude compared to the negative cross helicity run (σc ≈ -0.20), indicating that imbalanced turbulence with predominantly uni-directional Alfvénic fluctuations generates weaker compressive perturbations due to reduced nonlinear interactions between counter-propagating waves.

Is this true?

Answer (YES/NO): NO